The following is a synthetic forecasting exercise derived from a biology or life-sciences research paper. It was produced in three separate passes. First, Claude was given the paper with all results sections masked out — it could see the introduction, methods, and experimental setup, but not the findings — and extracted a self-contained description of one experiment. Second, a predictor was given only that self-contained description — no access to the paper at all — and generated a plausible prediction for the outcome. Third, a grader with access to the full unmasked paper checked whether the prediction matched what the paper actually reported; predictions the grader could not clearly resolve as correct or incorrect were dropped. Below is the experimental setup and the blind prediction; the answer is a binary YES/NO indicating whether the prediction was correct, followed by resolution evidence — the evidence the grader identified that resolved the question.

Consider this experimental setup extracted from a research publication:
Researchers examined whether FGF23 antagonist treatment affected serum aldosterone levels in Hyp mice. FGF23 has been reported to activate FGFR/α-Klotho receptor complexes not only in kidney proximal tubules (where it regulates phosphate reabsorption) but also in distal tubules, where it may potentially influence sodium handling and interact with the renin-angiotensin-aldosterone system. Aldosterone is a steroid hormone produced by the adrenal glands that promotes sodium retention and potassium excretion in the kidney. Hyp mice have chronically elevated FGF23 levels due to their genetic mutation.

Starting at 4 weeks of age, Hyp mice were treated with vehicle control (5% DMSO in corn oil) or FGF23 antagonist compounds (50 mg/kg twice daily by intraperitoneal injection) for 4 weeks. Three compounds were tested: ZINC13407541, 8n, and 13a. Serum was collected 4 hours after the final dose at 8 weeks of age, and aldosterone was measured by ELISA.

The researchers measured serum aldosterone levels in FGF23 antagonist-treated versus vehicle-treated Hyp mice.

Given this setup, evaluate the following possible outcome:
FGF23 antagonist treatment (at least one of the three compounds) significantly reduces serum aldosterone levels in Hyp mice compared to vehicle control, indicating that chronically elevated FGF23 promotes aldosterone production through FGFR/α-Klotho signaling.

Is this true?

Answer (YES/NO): NO